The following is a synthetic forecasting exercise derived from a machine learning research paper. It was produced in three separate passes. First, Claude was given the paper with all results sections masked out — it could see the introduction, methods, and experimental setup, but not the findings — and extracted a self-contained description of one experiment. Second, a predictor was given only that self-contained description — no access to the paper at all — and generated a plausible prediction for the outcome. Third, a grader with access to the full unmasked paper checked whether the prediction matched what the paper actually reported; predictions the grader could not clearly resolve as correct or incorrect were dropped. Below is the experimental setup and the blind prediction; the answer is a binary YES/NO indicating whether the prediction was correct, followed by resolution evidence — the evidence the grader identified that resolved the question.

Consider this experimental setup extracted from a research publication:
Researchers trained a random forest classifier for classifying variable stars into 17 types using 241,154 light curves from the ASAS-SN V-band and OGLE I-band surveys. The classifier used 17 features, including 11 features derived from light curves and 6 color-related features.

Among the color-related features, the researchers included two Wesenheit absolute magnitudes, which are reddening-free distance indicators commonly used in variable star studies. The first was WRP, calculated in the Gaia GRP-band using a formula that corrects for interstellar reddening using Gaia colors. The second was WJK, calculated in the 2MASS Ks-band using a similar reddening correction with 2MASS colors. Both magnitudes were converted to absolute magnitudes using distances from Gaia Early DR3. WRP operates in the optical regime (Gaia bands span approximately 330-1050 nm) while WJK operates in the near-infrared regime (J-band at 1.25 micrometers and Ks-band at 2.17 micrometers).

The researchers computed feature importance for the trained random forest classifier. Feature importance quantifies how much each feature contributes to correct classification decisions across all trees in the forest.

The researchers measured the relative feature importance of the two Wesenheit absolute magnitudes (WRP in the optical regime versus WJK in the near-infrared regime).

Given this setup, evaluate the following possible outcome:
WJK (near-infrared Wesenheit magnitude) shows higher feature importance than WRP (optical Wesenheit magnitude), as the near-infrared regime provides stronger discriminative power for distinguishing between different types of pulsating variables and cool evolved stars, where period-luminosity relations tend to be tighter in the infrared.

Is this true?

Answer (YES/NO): NO